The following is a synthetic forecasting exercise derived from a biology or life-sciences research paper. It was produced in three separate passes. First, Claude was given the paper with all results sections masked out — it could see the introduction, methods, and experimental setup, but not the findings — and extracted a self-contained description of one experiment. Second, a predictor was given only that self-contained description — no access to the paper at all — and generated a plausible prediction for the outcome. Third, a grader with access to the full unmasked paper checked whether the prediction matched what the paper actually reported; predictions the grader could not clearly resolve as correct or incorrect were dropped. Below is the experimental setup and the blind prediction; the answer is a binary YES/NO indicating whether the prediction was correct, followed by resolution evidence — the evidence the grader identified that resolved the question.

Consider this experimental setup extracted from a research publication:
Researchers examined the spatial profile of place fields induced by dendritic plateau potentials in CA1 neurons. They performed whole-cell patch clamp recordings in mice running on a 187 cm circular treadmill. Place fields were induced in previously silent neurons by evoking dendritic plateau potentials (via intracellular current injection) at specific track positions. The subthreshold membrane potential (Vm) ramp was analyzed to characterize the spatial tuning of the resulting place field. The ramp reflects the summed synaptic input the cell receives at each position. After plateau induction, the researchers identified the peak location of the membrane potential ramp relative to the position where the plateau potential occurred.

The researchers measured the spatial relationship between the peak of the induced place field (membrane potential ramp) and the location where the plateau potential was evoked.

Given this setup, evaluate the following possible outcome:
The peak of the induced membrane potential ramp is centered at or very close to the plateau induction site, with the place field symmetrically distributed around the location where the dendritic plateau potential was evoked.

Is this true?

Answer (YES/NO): NO